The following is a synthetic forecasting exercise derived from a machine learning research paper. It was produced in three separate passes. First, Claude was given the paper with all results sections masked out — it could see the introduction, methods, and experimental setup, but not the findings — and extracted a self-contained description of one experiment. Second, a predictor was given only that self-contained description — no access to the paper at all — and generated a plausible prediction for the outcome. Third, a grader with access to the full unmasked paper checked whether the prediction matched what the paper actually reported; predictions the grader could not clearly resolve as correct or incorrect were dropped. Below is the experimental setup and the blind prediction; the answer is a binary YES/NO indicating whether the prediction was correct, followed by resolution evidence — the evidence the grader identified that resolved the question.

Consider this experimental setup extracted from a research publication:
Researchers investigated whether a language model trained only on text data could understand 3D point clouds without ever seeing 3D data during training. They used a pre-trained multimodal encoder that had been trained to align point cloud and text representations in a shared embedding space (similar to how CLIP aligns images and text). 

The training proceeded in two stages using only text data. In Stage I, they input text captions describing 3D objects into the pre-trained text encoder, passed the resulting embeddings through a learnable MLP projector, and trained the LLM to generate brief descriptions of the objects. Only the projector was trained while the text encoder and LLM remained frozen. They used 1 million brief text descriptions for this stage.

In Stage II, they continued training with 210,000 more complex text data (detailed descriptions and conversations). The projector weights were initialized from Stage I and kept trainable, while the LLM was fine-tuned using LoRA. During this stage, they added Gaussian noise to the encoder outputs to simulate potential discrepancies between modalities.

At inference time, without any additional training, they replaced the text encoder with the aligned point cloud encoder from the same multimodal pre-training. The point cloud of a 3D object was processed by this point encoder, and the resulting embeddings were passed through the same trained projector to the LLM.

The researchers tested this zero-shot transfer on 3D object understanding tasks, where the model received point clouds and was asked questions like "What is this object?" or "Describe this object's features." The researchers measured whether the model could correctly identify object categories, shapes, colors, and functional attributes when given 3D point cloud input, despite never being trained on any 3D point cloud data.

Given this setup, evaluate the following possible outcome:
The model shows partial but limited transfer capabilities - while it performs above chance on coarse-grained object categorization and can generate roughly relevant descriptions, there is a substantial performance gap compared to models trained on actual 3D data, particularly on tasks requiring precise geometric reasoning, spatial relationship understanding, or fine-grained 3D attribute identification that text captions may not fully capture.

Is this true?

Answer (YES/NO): NO